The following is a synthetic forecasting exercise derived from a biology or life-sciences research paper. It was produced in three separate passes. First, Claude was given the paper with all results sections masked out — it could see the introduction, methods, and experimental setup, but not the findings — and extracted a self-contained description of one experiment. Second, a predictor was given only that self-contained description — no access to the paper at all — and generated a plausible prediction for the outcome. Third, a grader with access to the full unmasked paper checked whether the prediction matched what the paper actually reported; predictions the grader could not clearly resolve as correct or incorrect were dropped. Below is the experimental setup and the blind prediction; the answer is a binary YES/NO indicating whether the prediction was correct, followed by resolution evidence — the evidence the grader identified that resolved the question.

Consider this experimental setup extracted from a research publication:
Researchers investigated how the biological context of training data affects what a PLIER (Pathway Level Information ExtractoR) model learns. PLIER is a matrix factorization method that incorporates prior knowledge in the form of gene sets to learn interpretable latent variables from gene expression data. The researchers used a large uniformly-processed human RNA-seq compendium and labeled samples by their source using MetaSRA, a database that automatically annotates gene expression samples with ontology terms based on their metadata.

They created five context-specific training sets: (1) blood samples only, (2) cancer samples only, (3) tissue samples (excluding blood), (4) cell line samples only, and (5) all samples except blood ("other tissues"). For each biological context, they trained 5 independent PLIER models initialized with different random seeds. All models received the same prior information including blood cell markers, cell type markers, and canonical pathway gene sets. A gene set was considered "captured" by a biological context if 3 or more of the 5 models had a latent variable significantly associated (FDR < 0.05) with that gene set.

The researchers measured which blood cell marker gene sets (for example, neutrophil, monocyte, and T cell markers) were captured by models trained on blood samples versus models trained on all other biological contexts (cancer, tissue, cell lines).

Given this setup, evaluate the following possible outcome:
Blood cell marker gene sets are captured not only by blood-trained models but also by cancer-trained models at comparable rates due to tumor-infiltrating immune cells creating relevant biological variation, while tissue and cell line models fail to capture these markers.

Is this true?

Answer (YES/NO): NO